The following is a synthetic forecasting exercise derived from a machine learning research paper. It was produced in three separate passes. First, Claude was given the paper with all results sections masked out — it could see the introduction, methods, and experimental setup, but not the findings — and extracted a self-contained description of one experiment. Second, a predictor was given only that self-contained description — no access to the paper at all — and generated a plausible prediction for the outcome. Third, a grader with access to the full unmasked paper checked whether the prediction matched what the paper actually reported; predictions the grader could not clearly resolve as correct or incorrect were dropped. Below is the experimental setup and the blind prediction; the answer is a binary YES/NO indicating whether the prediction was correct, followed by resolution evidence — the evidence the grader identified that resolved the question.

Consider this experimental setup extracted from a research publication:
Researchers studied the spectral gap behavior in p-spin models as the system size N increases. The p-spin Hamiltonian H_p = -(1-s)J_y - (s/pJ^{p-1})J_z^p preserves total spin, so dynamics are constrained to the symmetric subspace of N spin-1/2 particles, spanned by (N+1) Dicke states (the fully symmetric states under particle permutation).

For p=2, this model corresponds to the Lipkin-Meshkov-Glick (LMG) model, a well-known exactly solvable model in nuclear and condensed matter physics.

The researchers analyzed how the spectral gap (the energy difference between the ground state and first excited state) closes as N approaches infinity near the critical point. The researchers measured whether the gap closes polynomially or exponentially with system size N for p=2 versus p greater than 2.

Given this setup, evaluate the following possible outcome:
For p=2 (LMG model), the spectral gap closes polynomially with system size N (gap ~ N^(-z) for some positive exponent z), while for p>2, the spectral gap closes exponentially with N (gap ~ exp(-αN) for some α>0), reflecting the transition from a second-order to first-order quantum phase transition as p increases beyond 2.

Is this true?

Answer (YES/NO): YES